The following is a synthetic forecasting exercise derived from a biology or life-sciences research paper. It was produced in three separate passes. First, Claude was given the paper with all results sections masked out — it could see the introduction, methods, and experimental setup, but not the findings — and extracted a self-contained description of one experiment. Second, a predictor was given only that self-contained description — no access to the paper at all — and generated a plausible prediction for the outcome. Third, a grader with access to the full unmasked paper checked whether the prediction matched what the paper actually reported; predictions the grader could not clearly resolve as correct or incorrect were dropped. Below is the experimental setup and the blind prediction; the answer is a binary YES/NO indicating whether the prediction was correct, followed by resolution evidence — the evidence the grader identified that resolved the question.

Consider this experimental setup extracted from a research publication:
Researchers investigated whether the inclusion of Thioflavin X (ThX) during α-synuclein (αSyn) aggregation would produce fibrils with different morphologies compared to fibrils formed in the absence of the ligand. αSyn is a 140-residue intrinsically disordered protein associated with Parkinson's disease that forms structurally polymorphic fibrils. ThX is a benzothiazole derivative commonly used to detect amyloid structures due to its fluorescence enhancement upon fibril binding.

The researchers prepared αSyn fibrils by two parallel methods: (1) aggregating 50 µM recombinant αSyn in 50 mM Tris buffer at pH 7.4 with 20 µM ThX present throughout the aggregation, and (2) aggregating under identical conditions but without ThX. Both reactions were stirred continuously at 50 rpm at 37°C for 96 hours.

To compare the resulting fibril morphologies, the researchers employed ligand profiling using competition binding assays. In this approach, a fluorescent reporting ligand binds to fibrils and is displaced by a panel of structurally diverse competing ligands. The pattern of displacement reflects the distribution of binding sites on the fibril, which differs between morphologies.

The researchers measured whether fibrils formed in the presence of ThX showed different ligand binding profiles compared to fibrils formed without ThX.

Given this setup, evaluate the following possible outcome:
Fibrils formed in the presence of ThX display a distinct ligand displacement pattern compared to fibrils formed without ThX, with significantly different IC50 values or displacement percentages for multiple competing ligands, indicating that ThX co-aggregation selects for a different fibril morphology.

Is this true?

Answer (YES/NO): YES